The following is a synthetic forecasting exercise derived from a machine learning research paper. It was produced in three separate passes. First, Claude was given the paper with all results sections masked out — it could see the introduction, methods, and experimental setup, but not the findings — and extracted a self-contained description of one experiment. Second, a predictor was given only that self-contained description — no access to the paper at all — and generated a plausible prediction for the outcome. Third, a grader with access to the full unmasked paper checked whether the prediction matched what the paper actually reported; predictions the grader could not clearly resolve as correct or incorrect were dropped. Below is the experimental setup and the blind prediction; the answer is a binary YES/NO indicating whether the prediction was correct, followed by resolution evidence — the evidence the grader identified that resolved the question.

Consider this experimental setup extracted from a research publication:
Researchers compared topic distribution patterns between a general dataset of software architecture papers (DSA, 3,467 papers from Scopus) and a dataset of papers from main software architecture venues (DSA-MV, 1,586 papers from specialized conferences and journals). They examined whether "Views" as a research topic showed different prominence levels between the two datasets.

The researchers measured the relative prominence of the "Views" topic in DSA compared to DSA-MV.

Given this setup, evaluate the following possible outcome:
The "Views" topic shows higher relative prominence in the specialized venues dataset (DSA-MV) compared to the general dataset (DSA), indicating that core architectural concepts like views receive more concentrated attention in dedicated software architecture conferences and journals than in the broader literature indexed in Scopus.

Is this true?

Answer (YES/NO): YES